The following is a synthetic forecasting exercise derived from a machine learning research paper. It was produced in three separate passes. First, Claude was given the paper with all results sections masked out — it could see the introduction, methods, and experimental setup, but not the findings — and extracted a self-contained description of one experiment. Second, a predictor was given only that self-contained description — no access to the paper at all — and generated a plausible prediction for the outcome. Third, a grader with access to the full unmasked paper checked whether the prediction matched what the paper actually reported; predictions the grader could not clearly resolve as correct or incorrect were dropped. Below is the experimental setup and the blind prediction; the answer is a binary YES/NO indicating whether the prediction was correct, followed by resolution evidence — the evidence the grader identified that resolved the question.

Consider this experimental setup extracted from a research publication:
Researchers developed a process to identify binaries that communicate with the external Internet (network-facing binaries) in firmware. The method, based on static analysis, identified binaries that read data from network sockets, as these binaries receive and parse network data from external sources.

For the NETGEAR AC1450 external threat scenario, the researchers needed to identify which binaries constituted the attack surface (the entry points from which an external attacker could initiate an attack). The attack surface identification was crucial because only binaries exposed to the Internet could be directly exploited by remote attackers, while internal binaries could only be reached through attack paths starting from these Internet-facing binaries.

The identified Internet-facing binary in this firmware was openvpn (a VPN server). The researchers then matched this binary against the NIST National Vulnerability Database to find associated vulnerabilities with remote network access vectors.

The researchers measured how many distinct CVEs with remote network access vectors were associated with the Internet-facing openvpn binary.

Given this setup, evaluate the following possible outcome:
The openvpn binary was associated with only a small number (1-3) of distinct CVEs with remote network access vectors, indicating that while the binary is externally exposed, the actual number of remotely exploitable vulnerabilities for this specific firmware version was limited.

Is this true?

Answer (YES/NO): YES